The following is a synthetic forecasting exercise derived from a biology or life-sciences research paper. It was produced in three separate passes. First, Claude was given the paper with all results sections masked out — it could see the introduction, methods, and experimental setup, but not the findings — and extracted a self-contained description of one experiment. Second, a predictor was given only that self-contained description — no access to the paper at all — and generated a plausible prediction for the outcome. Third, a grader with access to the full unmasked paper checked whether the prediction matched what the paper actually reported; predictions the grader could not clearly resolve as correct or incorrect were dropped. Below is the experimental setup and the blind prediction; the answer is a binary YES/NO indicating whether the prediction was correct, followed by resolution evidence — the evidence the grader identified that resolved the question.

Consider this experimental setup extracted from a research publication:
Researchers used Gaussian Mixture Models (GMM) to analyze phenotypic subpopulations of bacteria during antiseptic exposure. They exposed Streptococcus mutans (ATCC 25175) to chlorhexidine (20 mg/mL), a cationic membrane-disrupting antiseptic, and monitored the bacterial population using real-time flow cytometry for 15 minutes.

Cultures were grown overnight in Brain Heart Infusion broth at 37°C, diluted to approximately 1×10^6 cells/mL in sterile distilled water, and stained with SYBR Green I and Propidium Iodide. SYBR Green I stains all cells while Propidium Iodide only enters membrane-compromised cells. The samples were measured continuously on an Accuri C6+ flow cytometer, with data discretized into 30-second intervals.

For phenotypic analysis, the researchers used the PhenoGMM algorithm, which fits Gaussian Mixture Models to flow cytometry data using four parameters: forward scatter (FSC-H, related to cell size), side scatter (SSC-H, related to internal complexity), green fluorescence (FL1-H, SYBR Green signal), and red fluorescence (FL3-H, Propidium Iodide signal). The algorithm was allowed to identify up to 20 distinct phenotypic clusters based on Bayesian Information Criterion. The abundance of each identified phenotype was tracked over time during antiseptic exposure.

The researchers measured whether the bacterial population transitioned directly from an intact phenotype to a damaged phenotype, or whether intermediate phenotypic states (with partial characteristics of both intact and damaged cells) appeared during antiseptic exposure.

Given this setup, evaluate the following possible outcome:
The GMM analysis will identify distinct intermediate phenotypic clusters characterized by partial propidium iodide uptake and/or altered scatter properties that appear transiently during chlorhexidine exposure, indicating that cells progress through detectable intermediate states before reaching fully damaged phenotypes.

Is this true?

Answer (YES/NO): YES